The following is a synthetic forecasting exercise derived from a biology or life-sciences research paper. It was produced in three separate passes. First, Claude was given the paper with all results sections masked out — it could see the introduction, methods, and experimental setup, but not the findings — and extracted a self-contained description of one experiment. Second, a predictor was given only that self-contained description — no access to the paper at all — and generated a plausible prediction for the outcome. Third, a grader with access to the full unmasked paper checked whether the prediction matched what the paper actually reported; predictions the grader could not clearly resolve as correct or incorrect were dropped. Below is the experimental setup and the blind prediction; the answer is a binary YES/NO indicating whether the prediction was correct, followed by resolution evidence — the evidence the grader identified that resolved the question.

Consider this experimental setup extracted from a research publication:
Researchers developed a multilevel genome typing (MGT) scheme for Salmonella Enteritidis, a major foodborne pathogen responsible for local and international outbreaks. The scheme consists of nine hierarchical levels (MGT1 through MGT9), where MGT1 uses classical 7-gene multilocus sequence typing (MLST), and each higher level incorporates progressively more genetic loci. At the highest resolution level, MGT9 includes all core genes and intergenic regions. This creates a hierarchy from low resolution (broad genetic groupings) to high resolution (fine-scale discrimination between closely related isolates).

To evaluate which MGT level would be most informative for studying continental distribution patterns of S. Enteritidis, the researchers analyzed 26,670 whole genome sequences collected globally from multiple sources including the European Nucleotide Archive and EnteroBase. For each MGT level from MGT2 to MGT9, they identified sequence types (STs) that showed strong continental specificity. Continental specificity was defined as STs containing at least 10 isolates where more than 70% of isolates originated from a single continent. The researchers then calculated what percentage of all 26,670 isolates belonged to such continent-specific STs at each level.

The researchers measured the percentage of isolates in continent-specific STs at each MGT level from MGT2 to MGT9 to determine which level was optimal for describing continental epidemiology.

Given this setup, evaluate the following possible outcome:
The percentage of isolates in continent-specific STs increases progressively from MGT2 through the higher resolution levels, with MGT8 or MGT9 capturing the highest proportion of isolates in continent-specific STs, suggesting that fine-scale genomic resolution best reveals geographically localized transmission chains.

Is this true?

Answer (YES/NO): NO